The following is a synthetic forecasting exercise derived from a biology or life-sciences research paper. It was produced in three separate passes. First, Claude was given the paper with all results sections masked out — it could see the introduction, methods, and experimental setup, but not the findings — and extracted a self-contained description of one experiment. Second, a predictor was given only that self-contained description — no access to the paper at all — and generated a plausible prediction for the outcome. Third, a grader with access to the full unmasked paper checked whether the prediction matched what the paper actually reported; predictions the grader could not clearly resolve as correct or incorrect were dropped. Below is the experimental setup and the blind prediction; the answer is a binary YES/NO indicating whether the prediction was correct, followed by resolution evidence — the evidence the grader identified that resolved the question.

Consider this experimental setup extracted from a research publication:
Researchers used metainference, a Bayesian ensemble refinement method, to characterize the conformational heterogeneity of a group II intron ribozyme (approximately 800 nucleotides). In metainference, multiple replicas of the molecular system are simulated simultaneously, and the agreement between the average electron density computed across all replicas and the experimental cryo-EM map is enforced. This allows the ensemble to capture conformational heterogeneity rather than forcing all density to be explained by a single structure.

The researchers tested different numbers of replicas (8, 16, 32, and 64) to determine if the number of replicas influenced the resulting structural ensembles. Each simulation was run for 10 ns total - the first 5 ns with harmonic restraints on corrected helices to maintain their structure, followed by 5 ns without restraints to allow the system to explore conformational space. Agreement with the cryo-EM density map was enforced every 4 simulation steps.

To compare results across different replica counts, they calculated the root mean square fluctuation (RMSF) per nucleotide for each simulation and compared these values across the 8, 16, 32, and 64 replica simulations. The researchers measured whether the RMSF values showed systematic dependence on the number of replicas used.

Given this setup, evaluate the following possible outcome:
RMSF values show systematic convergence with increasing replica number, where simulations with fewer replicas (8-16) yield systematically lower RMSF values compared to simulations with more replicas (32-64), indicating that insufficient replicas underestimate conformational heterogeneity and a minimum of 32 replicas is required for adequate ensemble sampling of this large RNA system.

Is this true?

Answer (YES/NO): NO